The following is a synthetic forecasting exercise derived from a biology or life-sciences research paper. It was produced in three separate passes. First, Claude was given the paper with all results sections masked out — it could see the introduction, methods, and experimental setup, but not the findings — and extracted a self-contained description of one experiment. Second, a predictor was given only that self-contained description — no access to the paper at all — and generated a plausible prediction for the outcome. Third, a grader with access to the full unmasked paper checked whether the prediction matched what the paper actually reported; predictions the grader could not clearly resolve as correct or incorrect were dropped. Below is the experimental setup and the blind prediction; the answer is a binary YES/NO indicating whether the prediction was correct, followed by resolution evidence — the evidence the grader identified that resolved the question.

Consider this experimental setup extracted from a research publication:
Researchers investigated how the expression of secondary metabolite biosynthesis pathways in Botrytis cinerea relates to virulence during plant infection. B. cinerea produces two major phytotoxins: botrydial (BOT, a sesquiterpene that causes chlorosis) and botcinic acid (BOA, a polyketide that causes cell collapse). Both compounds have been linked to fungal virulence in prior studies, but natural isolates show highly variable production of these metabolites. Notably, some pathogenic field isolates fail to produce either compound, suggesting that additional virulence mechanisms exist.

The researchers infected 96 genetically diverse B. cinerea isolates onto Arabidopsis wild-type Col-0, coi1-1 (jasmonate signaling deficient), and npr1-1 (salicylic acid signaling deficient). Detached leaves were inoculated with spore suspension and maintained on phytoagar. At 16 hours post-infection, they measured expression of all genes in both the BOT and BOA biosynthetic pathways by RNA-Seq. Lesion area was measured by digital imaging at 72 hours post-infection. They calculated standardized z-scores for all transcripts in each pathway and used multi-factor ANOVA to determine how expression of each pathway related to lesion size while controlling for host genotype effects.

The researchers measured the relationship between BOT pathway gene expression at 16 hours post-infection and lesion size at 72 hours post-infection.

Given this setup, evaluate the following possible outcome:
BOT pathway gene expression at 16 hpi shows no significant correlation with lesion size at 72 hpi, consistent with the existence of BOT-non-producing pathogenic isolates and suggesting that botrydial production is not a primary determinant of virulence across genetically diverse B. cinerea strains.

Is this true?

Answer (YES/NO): NO